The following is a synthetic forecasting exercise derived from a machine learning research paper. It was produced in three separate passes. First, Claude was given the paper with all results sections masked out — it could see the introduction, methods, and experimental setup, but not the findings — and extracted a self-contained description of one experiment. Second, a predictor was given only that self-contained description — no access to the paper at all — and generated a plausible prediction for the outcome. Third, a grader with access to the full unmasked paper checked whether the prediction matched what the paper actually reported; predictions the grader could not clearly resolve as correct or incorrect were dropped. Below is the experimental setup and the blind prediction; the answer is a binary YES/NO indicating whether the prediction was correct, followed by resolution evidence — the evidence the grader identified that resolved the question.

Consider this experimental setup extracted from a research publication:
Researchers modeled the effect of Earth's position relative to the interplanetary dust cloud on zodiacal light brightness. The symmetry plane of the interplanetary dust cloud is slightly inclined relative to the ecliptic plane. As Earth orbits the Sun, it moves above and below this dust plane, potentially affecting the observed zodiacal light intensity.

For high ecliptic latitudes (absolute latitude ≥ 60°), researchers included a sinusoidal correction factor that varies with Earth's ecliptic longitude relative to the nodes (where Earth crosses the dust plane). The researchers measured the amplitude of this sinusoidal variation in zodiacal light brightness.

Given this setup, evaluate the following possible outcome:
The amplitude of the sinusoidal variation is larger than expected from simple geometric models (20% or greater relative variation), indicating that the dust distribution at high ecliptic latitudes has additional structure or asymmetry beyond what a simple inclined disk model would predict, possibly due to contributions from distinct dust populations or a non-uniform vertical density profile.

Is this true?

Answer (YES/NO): NO